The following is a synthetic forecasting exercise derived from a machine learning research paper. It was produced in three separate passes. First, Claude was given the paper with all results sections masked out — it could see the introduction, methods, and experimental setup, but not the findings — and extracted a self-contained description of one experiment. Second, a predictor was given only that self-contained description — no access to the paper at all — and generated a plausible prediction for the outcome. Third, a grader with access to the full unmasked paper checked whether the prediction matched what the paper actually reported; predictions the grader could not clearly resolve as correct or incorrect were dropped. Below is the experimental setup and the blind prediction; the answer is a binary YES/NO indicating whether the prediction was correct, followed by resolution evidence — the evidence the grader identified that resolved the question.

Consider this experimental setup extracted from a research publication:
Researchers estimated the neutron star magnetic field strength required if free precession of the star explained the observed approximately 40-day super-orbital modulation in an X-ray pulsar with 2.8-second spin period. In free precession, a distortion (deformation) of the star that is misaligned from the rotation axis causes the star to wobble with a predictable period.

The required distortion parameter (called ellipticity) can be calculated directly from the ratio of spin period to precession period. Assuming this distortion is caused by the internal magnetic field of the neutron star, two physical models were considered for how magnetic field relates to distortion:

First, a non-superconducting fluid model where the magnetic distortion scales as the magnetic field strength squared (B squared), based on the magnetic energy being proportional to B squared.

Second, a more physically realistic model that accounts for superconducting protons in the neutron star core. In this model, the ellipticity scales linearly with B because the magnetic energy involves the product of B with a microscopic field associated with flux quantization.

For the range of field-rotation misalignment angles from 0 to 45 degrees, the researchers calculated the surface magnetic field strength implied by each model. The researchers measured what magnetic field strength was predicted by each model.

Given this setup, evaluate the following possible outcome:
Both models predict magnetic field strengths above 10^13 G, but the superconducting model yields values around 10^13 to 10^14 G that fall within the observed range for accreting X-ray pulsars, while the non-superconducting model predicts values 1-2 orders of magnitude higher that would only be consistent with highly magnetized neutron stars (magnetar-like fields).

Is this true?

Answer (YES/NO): NO